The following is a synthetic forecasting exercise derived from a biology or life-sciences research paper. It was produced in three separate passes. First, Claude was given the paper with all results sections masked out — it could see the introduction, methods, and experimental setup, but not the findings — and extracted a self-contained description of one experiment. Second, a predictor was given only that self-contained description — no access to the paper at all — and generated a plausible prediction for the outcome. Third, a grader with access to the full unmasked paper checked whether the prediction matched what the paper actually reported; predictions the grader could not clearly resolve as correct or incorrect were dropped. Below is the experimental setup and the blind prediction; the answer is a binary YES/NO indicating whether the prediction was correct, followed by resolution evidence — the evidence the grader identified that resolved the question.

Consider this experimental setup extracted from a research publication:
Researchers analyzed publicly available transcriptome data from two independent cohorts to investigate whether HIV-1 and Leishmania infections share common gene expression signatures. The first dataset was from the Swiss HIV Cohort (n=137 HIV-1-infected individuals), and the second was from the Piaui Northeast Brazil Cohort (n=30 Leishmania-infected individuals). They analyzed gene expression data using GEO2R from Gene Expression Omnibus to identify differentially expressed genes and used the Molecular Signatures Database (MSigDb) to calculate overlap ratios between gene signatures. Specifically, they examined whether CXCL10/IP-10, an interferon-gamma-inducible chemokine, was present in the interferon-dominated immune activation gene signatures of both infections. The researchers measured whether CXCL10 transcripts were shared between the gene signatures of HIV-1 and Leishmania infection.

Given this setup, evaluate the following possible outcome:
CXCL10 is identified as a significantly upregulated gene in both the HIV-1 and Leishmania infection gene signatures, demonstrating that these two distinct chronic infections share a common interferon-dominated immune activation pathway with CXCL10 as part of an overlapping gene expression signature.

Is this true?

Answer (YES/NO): YES